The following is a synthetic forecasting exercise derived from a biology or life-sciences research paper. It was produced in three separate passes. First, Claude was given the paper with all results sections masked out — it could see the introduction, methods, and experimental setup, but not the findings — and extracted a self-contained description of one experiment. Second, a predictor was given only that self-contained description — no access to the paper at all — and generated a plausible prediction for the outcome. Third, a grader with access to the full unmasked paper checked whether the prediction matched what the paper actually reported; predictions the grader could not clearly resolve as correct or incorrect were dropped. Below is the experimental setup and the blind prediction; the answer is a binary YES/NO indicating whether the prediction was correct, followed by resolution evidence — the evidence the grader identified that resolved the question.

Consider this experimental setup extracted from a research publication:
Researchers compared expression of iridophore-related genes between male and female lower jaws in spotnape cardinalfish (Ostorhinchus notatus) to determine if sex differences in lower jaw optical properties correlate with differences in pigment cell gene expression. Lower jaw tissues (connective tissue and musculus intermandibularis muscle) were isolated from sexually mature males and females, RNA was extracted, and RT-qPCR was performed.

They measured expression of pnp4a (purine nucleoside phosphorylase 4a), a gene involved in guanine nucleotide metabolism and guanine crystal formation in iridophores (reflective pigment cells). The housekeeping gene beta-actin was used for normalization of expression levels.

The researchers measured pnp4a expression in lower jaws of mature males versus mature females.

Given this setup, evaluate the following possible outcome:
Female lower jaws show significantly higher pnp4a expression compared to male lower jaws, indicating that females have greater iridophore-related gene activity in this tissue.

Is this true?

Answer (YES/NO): NO